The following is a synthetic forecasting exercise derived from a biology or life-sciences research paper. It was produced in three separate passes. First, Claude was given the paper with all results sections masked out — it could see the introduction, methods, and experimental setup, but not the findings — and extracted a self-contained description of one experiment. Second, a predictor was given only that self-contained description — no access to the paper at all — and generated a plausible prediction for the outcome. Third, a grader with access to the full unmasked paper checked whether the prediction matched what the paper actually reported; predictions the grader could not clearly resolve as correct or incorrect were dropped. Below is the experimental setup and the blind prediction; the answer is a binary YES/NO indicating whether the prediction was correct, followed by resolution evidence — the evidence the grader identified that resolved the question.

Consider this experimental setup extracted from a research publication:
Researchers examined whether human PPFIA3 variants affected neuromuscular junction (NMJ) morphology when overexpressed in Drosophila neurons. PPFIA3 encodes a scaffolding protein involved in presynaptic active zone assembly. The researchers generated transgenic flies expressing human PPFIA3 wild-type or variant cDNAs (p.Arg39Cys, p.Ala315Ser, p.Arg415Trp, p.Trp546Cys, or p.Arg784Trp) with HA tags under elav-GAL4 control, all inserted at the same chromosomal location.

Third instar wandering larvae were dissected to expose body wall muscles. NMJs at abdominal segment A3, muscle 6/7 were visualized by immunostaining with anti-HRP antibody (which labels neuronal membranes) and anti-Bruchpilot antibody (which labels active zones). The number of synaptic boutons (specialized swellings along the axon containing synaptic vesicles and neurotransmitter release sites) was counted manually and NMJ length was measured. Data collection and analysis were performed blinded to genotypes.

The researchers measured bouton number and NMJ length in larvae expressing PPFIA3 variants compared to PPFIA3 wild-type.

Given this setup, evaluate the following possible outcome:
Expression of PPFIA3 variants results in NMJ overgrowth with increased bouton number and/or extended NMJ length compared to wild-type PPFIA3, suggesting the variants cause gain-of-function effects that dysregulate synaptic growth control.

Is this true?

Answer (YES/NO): NO